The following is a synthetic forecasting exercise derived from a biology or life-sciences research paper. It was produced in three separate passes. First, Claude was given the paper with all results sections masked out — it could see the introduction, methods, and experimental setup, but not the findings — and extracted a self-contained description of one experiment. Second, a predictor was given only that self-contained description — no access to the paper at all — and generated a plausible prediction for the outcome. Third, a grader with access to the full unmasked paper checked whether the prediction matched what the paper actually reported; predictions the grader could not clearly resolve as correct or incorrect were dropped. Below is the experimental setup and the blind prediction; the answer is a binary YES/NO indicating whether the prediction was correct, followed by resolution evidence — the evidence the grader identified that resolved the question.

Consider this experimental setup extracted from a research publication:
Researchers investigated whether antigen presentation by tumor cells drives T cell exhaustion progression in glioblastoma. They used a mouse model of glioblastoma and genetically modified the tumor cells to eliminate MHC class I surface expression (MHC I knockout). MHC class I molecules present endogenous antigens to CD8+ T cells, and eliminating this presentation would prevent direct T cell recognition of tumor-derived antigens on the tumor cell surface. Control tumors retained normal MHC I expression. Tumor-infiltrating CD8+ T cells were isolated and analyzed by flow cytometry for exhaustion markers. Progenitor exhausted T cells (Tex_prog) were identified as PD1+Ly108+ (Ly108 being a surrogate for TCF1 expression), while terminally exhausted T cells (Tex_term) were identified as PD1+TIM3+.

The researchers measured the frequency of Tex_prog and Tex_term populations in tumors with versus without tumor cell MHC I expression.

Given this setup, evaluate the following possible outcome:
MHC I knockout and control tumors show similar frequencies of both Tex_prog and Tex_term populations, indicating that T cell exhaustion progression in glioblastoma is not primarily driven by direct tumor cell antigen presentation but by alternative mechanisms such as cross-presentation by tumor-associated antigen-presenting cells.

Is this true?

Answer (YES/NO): YES